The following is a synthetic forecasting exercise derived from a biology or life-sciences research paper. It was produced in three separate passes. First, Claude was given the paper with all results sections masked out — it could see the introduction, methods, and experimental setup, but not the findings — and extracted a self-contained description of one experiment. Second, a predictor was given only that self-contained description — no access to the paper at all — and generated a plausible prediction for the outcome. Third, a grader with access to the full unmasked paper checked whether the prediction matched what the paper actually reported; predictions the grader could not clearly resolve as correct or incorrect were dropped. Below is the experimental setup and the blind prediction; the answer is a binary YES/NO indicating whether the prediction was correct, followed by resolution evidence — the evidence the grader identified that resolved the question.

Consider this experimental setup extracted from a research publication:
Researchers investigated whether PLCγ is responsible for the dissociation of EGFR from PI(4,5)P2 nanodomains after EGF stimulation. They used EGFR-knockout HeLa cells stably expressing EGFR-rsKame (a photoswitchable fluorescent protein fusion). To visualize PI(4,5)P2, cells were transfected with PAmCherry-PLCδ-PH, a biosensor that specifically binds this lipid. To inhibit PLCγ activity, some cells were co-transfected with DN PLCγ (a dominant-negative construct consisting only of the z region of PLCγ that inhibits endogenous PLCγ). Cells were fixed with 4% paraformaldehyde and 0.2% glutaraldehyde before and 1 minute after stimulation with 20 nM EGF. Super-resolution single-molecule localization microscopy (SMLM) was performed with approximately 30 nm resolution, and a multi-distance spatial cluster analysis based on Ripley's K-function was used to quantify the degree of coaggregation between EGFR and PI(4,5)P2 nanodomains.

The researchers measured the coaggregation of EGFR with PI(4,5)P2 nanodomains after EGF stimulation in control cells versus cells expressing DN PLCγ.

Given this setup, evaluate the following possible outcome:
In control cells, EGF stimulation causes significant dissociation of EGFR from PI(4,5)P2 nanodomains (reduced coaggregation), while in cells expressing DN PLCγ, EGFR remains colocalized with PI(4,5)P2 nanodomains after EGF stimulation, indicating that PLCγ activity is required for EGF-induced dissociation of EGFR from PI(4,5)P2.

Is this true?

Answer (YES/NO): YES